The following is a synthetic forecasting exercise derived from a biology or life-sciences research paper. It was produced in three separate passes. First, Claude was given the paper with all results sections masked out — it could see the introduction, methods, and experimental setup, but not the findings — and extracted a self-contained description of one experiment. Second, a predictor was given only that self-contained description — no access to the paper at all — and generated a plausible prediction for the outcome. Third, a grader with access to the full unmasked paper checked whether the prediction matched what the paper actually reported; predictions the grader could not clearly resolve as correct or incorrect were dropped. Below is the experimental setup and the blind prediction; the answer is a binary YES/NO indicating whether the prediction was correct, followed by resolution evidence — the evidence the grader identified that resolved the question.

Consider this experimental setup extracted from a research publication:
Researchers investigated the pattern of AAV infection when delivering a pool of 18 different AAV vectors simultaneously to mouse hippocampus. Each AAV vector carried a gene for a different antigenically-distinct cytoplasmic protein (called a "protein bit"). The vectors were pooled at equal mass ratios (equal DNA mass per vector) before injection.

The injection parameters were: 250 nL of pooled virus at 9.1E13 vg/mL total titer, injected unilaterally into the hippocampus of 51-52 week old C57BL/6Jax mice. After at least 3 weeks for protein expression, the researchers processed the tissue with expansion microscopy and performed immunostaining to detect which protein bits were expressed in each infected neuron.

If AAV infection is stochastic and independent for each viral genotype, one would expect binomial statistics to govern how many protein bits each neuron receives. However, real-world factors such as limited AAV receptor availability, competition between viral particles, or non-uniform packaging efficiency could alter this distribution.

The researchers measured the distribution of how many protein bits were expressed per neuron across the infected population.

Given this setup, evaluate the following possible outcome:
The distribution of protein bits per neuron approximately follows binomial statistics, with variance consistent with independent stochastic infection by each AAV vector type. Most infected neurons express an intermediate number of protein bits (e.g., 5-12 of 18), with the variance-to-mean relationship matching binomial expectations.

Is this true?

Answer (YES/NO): NO